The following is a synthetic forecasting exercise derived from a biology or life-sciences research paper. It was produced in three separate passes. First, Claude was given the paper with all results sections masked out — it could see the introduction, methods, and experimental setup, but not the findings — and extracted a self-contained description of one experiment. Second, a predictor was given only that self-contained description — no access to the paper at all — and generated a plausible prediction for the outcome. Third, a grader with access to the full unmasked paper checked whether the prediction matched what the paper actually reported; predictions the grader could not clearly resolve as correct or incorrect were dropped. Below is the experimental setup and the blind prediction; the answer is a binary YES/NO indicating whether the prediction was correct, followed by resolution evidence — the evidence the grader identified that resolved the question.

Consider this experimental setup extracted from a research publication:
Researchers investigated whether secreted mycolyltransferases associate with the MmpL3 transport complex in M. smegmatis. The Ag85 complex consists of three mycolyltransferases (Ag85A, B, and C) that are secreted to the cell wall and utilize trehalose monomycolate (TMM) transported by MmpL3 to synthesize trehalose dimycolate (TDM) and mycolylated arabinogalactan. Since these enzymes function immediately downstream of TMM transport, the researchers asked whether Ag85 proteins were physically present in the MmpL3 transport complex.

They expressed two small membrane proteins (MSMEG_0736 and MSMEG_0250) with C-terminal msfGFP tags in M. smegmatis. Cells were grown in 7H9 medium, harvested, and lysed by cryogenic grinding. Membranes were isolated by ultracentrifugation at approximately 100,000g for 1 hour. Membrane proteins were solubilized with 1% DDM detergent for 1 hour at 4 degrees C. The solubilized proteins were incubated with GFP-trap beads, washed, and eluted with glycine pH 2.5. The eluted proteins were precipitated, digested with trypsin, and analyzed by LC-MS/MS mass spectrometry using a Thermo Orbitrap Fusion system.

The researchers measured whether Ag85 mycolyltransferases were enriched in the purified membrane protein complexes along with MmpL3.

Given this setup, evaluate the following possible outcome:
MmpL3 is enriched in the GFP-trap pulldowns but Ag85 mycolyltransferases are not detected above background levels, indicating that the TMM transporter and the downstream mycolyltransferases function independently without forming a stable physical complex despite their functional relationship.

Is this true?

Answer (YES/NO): YES